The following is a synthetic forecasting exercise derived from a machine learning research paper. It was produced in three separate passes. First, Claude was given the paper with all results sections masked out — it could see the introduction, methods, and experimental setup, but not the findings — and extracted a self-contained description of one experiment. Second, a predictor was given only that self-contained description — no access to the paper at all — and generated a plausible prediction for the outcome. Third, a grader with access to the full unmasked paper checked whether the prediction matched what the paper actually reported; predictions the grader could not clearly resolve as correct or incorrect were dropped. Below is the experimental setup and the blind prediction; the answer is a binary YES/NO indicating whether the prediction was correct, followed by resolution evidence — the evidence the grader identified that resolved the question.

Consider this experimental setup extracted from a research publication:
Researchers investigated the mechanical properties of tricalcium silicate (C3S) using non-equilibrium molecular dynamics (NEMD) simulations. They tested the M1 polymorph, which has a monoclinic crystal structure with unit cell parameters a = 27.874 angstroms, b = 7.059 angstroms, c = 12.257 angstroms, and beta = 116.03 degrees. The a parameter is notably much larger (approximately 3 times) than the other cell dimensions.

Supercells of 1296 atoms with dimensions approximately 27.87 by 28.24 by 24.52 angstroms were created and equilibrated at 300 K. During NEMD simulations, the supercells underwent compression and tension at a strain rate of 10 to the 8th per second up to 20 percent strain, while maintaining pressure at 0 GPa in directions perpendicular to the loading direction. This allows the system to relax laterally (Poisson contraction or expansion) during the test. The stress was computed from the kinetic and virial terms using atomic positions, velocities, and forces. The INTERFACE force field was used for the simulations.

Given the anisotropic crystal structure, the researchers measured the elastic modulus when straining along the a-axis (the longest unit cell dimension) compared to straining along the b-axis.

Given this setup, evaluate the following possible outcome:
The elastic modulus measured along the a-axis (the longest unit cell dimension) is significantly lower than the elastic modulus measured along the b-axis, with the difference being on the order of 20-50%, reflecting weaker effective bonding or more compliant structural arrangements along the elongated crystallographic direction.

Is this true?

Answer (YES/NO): NO